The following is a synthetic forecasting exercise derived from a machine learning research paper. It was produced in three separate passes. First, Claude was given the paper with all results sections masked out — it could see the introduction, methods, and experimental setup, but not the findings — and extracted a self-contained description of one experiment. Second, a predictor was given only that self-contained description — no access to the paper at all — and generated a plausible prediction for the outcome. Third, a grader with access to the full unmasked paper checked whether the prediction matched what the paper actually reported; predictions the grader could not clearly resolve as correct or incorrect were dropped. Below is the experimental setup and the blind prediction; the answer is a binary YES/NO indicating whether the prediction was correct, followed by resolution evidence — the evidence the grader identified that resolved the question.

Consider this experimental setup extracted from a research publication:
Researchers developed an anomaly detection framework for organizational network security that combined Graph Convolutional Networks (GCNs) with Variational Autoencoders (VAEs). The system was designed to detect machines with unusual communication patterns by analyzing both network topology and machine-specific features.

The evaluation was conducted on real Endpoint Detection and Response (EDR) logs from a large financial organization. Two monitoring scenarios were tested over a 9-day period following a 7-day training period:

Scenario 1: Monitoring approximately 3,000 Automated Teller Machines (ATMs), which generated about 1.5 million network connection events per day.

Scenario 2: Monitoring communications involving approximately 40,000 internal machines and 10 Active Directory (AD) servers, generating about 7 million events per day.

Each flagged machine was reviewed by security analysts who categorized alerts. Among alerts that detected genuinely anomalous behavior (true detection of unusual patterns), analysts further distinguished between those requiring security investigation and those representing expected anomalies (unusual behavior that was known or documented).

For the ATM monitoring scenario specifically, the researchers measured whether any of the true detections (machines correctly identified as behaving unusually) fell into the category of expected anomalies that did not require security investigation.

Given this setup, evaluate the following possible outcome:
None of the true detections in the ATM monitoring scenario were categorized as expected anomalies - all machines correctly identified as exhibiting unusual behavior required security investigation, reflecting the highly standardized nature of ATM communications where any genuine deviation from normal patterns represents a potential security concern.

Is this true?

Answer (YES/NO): NO